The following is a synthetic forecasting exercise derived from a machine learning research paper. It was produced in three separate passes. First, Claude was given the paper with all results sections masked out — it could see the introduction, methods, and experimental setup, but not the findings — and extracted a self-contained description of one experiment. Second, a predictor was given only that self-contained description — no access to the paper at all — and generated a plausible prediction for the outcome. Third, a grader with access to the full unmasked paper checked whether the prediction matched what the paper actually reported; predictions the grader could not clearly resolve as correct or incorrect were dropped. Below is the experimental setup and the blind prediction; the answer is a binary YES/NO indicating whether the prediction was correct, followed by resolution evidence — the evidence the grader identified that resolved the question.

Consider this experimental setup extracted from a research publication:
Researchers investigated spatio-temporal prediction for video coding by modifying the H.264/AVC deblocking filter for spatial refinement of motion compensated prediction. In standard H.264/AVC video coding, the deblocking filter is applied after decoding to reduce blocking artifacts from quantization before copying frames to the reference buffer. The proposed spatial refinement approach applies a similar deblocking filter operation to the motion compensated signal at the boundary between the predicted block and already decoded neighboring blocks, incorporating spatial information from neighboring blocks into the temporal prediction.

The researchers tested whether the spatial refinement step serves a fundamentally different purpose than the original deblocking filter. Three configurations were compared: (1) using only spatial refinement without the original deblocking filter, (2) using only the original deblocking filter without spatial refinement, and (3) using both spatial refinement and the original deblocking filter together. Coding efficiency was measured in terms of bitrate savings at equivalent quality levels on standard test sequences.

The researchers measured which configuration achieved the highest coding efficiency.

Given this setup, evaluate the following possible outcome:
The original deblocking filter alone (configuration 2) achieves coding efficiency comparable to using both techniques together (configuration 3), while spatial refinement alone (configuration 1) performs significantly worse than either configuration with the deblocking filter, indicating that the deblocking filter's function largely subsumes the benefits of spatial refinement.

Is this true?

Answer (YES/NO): NO